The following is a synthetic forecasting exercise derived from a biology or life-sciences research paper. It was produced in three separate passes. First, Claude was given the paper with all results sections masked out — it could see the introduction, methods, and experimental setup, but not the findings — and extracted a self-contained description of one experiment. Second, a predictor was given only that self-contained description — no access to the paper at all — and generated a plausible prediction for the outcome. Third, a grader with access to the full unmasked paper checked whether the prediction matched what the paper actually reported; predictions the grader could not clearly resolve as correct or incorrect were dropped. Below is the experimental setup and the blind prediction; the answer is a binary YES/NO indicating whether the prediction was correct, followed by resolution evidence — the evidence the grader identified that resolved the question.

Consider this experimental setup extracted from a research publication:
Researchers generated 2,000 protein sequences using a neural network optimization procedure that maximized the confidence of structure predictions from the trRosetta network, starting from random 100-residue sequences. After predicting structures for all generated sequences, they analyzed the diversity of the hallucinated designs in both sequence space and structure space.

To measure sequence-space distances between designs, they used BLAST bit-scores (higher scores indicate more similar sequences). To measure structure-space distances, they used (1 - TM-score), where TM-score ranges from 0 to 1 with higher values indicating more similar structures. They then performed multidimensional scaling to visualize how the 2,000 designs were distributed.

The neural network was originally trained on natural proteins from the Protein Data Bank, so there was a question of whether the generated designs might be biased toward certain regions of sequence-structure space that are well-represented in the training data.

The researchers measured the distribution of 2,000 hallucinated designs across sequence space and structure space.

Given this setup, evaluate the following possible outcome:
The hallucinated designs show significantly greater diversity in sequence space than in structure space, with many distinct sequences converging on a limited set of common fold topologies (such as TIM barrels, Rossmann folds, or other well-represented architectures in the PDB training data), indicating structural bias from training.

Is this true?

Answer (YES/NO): NO